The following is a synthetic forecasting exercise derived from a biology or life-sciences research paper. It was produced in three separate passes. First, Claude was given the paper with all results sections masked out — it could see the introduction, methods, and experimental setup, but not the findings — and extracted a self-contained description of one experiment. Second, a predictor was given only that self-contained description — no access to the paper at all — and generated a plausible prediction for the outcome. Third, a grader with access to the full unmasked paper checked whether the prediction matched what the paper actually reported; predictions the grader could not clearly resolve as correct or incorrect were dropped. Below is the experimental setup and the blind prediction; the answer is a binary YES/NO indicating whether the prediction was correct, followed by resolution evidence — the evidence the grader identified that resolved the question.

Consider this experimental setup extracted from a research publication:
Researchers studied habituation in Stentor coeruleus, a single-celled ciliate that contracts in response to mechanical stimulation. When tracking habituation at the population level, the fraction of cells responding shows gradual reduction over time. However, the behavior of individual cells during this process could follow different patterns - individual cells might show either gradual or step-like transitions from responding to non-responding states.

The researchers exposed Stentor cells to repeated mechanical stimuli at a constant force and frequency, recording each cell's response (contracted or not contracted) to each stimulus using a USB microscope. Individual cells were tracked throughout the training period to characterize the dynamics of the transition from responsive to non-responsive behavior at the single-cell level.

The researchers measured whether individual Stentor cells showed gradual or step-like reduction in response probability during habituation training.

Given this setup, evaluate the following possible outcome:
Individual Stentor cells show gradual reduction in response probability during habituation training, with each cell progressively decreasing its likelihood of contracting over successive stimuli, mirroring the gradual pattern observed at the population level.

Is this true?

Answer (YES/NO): NO